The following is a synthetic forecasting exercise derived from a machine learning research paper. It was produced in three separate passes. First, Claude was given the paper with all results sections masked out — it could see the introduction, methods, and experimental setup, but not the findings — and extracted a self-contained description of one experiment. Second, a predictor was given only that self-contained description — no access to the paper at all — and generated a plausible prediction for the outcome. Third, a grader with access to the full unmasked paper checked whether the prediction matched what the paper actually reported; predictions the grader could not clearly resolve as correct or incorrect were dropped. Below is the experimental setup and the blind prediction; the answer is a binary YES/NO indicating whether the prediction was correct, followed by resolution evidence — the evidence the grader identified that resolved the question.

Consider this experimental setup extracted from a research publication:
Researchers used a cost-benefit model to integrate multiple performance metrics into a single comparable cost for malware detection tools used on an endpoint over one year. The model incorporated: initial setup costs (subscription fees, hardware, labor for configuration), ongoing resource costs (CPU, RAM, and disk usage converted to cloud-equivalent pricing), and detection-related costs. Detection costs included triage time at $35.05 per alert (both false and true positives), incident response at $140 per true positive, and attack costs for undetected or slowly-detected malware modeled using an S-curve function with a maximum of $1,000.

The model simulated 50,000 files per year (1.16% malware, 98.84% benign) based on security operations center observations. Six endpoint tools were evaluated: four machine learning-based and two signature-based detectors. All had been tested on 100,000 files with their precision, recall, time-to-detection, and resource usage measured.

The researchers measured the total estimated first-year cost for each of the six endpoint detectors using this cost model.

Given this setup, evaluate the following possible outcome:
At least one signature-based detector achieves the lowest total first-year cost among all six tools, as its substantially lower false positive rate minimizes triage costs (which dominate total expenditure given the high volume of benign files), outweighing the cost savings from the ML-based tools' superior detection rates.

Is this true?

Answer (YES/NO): NO